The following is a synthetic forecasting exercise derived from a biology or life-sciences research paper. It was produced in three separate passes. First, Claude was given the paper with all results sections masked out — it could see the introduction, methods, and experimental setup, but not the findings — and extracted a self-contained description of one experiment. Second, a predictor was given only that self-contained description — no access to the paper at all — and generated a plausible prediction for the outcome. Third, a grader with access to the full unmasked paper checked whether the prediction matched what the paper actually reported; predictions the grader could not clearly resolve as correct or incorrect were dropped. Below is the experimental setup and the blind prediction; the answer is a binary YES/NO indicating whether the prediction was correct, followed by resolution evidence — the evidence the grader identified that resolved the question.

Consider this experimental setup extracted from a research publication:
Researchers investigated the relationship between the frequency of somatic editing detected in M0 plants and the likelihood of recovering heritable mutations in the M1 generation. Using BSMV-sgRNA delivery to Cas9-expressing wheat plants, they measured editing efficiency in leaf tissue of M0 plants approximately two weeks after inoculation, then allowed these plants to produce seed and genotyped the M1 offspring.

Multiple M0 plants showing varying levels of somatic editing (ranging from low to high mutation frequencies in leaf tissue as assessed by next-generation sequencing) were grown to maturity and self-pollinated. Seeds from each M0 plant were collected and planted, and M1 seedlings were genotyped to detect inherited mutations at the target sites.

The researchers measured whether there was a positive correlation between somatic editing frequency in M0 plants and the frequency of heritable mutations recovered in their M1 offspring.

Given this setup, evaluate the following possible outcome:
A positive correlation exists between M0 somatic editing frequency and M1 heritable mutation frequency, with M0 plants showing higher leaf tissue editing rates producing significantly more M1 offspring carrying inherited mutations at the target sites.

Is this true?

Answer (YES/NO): YES